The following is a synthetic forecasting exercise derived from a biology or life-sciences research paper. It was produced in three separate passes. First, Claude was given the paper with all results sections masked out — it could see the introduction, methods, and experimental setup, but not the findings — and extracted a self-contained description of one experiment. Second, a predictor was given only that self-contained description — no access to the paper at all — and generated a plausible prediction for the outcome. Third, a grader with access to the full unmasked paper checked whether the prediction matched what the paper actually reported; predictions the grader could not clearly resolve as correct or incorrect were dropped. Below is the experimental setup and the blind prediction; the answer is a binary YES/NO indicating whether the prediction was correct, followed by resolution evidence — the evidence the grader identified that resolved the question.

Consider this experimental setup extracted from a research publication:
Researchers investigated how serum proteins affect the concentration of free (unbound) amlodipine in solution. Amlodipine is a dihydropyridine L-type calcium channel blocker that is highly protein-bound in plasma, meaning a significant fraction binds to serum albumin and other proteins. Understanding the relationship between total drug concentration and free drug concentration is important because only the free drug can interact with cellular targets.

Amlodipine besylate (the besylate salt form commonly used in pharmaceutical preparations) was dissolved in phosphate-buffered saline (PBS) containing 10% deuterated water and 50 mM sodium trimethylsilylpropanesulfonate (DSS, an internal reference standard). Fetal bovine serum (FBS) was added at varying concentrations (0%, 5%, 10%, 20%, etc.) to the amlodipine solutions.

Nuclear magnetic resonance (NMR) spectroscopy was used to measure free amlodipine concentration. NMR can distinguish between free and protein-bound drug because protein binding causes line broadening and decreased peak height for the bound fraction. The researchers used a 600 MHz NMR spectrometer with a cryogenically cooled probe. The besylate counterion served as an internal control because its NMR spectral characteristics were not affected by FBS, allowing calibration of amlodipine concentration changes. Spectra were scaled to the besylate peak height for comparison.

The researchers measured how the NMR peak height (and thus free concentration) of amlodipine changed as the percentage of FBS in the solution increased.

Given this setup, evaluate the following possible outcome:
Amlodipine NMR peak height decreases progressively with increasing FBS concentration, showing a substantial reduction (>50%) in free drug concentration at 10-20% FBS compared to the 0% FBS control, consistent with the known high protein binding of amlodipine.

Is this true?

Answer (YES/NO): YES